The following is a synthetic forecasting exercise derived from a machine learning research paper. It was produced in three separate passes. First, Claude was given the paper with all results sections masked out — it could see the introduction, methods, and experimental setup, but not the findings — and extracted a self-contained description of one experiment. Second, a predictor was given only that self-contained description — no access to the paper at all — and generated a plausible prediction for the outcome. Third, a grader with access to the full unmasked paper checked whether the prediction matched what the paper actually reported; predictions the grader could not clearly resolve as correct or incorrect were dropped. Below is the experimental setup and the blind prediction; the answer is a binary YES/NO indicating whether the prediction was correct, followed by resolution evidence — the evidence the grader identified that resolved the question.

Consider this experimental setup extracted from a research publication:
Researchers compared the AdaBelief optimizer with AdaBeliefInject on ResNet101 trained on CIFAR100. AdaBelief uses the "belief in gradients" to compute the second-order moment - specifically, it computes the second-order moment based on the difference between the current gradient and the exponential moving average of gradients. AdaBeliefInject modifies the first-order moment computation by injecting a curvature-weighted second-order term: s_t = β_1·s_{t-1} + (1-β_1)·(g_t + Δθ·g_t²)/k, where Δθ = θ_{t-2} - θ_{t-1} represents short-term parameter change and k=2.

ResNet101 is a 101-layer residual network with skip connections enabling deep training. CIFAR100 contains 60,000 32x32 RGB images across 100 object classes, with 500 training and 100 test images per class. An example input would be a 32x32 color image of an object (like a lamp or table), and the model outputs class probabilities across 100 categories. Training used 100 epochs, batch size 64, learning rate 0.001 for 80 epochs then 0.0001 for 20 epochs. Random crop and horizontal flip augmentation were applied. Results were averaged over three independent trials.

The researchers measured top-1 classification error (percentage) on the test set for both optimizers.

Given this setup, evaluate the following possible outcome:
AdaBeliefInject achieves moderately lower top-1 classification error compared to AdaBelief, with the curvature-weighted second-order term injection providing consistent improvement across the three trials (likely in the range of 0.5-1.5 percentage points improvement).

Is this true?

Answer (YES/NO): NO